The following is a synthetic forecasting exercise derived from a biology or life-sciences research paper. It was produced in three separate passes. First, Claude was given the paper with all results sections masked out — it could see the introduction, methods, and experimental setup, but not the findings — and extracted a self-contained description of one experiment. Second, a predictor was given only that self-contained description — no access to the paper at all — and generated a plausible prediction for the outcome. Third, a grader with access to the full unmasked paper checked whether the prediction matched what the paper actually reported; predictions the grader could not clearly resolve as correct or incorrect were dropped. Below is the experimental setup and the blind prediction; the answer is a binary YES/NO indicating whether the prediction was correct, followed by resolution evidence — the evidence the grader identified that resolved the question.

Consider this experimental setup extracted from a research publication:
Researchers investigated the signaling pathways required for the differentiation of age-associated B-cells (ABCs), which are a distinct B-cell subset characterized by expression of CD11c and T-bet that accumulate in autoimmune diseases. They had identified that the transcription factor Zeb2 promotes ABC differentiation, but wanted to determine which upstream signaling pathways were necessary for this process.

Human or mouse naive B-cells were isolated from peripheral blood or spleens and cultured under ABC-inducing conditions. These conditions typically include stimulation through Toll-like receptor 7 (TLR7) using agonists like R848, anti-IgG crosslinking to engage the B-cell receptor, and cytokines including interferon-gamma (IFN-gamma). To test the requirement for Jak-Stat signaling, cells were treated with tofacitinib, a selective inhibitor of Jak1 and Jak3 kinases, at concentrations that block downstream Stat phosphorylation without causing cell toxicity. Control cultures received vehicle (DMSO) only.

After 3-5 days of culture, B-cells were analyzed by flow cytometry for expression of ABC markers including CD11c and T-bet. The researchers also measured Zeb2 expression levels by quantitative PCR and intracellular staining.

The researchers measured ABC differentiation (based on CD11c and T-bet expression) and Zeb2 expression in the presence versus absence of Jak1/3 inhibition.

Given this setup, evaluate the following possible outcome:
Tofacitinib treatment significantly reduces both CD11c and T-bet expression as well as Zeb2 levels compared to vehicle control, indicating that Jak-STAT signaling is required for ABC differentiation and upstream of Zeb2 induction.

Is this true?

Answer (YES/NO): NO